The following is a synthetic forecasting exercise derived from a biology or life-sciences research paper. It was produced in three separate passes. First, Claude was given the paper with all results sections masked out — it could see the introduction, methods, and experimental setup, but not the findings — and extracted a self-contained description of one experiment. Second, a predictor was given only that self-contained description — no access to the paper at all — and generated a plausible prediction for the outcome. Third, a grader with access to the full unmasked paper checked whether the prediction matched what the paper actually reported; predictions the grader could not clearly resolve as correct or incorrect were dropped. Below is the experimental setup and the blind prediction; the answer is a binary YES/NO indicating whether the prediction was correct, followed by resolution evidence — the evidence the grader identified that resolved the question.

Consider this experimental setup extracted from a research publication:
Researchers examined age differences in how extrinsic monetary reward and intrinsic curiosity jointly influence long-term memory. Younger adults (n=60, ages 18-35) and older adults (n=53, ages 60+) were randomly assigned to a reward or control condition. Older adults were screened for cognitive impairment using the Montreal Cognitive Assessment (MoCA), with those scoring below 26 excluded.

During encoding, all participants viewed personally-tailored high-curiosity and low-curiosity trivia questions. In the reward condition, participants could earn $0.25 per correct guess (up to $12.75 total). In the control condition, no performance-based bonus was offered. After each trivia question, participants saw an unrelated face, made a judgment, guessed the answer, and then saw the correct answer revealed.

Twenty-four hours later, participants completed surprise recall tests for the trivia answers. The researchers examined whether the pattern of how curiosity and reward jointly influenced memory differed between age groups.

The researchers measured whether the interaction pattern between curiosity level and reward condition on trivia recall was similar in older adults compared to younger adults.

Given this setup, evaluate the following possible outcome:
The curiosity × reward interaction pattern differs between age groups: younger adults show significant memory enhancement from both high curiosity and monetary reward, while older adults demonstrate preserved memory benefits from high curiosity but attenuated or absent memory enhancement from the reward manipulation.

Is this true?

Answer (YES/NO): NO